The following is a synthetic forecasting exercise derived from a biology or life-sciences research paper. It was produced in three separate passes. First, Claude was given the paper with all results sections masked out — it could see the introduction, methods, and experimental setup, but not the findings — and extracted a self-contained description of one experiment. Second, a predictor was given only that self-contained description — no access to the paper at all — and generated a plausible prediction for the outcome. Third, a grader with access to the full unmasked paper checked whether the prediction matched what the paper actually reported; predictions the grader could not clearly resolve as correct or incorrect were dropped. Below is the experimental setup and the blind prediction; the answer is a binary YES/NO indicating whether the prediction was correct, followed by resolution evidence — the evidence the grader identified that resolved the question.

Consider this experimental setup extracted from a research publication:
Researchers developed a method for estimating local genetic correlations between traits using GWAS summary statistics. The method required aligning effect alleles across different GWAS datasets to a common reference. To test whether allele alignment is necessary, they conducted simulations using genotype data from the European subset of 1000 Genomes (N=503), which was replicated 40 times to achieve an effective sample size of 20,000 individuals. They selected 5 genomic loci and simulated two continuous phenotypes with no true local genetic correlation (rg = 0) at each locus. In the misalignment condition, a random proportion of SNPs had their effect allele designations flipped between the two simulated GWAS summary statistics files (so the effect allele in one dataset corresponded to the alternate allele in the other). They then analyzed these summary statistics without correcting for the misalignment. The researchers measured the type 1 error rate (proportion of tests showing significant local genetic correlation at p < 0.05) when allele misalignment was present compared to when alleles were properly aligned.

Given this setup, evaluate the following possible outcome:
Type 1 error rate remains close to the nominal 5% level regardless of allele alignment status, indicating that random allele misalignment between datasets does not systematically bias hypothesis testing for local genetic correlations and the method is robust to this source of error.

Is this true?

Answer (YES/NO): NO